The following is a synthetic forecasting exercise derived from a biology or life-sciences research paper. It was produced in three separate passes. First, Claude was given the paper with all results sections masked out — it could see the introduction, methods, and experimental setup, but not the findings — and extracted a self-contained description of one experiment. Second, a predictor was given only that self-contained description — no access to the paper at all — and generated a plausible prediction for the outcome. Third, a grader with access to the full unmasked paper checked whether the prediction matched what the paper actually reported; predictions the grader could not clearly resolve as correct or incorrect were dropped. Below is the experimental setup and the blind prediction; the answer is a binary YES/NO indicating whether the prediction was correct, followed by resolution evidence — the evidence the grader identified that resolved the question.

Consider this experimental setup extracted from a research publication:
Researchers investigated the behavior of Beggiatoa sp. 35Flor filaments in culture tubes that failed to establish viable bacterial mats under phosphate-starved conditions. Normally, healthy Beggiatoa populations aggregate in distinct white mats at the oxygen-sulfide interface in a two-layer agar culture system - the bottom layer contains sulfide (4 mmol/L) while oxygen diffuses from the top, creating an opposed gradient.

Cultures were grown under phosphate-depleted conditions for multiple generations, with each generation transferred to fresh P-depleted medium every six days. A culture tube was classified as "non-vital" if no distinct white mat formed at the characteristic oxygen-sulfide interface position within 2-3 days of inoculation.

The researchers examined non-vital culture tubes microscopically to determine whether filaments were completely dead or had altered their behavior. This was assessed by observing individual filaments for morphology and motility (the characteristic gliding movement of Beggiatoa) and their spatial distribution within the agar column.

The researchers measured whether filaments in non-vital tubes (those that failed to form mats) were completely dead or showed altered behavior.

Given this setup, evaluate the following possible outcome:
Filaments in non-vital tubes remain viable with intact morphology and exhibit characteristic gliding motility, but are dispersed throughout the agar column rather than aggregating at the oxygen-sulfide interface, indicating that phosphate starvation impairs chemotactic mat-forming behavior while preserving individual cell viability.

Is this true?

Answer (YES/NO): YES